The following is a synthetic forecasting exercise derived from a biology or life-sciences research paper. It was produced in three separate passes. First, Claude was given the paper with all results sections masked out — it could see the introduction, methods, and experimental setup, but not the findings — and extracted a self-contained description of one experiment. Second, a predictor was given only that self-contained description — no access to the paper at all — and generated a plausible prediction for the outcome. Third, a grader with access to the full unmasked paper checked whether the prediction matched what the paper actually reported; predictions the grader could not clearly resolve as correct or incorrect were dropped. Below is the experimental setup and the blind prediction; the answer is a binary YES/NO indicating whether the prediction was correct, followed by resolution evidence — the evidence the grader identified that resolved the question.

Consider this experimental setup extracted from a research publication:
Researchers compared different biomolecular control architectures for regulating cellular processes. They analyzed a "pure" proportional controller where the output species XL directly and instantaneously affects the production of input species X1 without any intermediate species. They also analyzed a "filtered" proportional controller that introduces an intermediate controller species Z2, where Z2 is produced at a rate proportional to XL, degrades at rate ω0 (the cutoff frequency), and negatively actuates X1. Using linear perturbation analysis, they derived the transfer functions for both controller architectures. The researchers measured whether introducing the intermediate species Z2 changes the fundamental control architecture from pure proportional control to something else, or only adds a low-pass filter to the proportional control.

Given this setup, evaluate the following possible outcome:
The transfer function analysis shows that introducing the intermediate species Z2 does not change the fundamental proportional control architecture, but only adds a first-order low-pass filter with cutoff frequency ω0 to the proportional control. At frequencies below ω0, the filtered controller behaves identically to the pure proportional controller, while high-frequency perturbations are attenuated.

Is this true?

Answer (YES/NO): YES